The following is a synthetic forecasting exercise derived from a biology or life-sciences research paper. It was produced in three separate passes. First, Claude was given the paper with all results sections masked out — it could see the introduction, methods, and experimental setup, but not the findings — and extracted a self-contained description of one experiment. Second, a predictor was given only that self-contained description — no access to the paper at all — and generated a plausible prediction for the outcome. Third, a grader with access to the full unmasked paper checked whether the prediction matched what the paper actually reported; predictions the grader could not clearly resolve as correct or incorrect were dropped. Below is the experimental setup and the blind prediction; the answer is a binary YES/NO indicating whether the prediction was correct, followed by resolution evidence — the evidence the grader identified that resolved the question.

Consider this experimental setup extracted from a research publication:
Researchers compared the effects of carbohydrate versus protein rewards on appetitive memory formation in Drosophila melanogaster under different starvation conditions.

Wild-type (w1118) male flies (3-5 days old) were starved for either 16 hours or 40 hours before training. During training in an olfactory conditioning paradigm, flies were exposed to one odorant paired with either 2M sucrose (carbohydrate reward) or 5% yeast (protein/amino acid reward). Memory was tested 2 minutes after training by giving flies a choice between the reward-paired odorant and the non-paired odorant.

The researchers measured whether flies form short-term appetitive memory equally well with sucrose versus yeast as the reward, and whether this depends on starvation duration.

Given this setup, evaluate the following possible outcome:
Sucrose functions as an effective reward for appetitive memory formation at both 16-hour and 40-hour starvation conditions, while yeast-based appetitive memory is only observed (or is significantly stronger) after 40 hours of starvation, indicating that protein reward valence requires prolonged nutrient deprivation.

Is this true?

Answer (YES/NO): NO